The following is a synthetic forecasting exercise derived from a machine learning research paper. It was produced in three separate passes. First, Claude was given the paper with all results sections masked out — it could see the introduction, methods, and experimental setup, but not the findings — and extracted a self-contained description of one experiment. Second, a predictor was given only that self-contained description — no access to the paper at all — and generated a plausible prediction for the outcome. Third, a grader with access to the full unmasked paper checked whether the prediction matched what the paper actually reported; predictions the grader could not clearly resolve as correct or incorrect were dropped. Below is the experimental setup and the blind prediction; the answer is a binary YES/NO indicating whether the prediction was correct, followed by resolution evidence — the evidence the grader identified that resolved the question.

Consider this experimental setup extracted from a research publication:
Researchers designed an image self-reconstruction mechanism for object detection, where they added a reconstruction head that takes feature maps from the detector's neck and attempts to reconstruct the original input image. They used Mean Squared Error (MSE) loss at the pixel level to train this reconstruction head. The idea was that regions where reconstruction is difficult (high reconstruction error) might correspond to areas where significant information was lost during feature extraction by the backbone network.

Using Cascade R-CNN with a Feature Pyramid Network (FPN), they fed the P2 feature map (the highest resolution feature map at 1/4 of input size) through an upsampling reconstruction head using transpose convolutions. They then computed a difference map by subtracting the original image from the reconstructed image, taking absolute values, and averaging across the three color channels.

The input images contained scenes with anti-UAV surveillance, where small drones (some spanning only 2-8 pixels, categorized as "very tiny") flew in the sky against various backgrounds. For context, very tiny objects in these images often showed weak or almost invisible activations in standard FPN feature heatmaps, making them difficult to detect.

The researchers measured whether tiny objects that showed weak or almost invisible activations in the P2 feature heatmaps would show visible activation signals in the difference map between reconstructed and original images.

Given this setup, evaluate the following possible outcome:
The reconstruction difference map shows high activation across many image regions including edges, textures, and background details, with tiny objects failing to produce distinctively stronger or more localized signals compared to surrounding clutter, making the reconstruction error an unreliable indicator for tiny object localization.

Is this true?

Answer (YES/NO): NO